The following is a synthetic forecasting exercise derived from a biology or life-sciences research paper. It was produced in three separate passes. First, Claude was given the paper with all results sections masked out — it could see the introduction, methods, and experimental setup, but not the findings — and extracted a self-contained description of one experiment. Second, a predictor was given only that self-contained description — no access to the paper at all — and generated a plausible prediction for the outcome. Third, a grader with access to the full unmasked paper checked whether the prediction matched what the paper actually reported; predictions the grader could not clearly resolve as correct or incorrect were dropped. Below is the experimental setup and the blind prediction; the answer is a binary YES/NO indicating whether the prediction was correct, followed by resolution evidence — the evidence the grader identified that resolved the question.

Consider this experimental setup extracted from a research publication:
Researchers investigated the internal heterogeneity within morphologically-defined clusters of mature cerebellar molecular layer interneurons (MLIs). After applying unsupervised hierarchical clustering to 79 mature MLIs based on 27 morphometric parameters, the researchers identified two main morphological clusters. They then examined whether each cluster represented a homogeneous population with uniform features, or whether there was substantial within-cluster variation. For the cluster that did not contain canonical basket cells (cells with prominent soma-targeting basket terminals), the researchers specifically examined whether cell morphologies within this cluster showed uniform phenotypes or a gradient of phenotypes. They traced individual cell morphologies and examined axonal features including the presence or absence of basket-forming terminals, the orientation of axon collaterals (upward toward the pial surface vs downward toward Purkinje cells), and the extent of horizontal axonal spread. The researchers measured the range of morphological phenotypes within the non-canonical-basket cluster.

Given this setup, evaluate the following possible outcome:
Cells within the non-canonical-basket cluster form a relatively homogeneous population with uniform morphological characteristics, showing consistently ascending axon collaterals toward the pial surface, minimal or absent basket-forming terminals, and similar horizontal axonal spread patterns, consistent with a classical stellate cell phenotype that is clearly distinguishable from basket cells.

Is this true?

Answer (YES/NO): NO